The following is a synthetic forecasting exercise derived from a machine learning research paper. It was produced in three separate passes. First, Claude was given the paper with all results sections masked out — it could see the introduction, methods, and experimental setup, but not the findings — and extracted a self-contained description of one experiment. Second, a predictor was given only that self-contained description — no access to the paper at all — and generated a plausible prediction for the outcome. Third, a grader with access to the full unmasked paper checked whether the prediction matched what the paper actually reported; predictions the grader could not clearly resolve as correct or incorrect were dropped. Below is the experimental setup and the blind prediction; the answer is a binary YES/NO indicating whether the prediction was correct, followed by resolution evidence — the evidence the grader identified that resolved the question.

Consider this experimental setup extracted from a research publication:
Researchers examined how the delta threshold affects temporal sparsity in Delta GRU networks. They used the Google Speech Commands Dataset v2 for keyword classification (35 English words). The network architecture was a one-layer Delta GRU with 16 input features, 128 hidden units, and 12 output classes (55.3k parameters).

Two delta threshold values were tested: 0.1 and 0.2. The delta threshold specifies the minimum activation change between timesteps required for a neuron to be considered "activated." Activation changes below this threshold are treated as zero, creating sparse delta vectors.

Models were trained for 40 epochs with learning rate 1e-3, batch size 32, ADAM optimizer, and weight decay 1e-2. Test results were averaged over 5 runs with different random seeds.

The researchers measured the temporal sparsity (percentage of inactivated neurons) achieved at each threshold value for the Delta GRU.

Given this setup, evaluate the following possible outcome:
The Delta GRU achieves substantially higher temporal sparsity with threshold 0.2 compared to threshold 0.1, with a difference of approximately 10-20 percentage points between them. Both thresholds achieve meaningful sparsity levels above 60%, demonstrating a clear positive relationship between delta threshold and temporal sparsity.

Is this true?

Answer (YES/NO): YES